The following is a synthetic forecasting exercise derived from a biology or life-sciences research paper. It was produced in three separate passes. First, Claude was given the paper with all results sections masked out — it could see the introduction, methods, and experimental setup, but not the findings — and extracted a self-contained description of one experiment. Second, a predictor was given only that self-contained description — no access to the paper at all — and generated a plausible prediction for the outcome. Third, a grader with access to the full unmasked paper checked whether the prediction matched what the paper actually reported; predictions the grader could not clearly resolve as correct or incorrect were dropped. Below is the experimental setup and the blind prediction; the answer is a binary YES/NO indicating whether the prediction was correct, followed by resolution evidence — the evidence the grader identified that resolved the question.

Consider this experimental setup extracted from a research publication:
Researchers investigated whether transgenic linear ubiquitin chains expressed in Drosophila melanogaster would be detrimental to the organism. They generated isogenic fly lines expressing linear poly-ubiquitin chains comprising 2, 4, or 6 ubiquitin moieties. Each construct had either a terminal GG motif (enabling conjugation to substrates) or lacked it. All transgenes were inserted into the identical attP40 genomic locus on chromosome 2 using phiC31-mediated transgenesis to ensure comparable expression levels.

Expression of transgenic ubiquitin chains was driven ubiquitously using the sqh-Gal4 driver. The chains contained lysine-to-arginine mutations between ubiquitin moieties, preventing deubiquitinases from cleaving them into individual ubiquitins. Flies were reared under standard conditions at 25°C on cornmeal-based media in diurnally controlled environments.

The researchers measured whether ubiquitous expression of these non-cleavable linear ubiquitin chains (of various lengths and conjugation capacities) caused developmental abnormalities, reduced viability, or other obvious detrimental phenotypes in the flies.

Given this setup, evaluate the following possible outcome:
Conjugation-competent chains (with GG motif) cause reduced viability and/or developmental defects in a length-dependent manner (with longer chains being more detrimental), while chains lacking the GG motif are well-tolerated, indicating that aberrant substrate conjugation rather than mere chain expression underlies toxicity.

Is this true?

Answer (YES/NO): NO